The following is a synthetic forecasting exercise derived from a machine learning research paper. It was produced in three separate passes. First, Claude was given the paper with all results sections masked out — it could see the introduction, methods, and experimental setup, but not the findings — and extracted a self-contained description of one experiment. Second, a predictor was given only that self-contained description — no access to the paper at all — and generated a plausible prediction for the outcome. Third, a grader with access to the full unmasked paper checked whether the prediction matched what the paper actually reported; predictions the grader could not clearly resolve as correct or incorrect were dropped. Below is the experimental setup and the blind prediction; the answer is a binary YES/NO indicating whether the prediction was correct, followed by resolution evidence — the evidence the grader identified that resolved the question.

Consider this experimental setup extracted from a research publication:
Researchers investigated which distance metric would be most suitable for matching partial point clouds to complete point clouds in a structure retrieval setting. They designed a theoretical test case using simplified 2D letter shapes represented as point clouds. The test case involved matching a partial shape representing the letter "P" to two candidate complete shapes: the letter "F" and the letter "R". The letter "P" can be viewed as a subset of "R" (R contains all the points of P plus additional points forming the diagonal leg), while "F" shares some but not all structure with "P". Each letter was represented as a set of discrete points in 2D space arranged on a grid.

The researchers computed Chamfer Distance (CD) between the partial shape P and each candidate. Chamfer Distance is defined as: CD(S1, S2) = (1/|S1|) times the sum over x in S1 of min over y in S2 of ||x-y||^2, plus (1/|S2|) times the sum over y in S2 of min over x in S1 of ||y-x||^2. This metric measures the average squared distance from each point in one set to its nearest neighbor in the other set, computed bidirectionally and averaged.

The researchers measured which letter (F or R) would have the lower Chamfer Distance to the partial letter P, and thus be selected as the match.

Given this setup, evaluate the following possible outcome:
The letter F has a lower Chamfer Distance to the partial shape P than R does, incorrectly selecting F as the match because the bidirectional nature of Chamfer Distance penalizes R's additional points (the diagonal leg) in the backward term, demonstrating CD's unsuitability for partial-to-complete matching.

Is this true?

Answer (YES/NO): YES